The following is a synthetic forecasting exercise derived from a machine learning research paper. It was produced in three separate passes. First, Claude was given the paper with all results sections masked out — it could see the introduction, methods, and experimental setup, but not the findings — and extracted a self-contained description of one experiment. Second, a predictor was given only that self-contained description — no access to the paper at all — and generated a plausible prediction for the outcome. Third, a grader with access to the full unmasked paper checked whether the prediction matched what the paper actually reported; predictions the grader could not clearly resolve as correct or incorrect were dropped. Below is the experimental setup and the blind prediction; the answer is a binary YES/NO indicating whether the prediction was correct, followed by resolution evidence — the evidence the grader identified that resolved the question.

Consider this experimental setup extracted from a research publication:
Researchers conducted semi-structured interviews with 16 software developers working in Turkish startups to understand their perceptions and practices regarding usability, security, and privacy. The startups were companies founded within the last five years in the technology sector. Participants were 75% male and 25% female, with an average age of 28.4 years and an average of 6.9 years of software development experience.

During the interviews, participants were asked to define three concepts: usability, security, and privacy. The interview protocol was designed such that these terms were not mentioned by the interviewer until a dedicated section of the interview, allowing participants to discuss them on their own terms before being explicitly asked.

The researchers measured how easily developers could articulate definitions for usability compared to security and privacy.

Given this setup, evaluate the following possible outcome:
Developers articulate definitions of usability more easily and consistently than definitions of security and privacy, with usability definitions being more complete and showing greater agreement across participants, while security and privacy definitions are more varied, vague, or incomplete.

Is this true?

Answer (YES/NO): YES